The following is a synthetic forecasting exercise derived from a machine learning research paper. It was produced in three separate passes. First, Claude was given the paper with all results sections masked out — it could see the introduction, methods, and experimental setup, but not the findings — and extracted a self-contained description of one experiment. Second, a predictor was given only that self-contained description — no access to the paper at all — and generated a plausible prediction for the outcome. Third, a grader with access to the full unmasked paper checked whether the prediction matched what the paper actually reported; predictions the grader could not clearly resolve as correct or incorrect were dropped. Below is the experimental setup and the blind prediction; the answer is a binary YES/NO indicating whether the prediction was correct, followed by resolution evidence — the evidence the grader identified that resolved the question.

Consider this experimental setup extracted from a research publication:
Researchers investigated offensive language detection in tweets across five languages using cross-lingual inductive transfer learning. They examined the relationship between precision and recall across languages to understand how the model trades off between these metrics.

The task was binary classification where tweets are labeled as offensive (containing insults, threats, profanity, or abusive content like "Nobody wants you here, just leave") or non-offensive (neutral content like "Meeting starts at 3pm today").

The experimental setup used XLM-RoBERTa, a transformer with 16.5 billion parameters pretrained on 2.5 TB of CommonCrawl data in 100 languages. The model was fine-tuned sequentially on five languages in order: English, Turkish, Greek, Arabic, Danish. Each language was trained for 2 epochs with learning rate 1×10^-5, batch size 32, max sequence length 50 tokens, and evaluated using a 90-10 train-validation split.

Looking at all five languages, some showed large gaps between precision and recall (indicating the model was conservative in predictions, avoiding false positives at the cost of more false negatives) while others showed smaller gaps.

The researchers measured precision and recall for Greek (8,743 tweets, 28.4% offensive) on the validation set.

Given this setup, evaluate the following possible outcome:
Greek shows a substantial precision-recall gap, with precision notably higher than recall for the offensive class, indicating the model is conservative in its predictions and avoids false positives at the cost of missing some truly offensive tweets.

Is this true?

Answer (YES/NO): YES